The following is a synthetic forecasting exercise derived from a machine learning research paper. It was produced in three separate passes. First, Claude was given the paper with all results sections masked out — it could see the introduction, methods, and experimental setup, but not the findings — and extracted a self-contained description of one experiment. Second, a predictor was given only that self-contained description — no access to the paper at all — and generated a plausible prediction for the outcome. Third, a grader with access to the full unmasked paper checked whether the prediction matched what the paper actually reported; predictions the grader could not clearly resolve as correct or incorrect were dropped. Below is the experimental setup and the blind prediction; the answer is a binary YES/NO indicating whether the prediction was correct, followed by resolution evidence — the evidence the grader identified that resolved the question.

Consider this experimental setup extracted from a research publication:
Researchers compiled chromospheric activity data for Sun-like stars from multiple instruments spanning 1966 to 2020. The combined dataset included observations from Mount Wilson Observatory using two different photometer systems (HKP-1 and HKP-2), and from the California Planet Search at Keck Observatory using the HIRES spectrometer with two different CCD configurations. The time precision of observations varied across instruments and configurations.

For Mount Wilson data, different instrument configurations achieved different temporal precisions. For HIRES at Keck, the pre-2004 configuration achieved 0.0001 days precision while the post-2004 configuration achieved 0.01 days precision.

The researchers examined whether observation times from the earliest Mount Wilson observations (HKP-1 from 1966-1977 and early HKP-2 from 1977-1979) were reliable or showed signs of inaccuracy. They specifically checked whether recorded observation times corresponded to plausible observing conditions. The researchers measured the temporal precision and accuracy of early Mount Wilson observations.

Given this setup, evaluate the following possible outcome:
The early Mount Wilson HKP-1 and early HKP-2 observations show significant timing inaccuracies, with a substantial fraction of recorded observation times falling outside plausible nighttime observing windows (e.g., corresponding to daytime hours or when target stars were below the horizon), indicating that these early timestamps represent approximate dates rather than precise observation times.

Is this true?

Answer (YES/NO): YES